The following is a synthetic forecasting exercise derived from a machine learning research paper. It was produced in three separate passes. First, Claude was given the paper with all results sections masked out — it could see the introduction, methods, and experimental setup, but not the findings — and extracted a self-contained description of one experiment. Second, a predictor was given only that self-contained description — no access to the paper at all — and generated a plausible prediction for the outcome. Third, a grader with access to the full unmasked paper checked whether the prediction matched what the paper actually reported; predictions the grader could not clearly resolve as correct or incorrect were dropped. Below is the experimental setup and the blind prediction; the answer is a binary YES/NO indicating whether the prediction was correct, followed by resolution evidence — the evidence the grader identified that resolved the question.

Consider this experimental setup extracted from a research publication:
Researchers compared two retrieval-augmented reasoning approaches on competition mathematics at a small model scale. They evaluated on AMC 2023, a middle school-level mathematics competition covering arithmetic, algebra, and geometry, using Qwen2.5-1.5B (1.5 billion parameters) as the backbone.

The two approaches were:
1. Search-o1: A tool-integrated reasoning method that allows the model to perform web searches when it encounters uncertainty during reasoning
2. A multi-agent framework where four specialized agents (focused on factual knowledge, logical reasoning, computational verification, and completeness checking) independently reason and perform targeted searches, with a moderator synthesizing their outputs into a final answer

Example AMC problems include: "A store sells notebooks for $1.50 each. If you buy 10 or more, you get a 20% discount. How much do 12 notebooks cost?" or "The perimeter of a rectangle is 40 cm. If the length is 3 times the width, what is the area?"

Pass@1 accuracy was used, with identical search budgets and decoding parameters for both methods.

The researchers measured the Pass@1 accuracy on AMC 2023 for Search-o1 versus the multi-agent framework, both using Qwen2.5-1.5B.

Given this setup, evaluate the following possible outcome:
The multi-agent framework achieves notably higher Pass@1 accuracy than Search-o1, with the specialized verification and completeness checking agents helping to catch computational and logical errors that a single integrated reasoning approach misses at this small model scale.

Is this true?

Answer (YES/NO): NO